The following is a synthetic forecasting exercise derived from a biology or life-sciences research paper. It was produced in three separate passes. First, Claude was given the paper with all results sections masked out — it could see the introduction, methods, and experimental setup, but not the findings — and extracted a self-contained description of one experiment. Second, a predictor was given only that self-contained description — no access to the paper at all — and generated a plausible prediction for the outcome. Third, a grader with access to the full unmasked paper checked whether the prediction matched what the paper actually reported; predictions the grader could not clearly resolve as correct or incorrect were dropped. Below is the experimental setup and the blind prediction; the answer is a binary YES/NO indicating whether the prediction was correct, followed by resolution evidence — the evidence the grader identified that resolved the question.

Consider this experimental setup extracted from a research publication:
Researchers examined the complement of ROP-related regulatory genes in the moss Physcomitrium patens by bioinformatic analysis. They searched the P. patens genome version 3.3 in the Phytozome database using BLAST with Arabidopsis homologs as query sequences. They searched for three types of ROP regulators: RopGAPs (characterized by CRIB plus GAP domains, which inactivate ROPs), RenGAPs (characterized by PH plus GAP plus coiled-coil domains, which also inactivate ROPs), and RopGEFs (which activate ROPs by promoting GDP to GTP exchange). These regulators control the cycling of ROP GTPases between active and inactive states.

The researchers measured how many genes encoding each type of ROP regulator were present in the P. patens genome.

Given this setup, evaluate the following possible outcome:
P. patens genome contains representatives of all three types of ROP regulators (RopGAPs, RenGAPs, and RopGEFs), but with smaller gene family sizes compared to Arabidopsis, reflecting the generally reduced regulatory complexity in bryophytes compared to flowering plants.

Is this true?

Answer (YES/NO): NO